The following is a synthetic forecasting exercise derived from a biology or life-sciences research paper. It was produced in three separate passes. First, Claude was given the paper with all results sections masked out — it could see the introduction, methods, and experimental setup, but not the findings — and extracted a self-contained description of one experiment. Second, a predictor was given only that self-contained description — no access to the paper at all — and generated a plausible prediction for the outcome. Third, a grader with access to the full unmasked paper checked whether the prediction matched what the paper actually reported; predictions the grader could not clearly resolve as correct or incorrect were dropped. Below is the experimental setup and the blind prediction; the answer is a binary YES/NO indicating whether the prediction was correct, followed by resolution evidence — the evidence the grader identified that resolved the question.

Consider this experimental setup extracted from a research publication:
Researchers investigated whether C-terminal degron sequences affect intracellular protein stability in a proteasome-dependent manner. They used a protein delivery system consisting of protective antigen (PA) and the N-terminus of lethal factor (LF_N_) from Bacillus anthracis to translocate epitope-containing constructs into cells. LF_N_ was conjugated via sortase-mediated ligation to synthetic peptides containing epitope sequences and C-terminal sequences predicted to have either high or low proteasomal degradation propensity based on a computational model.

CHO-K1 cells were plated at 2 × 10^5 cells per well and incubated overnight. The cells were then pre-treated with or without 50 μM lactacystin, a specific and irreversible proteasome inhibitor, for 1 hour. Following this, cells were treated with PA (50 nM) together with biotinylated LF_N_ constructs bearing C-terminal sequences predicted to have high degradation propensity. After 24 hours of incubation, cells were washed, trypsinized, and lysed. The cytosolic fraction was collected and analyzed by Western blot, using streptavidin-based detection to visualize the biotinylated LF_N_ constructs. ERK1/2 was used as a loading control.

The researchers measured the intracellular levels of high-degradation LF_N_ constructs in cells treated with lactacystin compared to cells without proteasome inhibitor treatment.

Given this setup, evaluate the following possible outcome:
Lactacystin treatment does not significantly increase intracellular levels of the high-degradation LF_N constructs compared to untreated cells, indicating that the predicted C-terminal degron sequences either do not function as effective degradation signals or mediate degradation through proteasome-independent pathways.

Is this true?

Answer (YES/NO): NO